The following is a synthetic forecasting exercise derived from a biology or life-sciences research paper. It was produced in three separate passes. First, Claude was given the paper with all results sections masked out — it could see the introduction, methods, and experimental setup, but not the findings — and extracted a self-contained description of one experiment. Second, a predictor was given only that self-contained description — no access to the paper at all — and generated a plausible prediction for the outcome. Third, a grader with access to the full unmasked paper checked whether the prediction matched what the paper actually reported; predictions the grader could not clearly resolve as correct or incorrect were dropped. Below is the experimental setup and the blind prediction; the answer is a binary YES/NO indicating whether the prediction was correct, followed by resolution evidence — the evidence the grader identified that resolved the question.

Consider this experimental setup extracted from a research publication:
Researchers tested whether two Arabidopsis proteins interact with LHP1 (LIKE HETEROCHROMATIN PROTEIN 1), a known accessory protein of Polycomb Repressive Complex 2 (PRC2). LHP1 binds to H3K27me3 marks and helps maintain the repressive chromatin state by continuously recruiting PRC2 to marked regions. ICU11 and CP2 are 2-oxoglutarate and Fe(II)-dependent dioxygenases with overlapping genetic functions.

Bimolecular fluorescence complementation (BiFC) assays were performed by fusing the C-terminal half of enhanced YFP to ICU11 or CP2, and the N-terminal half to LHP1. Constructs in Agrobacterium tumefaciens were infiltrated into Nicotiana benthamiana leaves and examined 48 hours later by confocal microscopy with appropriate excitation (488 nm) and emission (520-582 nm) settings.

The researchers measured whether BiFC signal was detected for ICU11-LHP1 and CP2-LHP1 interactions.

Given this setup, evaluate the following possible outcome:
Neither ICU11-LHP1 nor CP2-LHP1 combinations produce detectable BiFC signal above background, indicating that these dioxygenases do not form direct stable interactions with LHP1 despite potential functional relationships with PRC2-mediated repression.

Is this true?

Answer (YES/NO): NO